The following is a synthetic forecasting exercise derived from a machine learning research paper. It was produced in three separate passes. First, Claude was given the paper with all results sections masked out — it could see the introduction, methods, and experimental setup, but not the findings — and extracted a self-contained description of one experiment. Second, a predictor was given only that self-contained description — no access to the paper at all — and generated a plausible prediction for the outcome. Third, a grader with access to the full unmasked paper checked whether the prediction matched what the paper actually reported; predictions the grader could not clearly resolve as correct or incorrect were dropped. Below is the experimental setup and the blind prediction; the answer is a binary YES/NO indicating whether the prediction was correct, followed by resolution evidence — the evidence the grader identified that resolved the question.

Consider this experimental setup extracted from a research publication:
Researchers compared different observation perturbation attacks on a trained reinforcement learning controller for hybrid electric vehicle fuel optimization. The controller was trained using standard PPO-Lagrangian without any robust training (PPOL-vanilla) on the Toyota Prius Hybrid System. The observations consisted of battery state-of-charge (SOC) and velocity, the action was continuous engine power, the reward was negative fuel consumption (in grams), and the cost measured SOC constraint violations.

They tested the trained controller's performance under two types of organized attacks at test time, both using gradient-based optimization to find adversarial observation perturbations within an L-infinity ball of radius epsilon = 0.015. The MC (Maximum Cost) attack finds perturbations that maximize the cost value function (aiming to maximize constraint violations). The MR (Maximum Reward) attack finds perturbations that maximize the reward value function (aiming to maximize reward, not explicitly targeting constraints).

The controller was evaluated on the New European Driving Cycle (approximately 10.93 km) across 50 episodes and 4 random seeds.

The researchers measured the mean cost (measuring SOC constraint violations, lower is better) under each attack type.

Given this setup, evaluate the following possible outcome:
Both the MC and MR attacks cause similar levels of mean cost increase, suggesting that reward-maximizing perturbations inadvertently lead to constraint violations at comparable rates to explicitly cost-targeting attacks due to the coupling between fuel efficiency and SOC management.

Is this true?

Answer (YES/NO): NO